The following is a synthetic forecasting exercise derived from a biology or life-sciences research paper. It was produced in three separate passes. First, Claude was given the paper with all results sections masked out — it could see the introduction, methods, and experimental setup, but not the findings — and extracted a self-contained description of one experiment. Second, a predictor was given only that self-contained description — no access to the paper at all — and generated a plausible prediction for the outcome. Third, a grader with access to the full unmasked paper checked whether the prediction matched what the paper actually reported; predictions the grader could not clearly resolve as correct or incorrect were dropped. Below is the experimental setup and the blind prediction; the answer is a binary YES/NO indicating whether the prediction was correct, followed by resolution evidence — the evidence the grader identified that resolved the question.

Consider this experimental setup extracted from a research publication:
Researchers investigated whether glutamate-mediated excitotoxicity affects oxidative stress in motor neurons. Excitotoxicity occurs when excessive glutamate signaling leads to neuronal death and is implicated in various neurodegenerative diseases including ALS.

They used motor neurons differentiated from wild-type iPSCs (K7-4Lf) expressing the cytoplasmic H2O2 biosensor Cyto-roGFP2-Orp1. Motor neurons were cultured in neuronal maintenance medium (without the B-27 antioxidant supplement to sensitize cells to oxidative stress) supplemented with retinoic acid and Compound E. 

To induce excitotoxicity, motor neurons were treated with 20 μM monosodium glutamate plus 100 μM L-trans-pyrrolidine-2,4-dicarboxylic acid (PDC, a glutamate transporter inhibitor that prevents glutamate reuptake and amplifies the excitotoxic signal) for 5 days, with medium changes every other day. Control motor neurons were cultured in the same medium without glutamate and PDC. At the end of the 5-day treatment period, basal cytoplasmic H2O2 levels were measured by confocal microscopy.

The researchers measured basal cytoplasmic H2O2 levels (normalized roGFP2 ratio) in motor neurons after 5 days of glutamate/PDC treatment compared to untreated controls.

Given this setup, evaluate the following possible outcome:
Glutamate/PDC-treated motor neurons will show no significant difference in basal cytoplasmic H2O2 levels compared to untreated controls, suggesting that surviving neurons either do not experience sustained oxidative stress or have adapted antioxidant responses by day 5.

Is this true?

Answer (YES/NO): NO